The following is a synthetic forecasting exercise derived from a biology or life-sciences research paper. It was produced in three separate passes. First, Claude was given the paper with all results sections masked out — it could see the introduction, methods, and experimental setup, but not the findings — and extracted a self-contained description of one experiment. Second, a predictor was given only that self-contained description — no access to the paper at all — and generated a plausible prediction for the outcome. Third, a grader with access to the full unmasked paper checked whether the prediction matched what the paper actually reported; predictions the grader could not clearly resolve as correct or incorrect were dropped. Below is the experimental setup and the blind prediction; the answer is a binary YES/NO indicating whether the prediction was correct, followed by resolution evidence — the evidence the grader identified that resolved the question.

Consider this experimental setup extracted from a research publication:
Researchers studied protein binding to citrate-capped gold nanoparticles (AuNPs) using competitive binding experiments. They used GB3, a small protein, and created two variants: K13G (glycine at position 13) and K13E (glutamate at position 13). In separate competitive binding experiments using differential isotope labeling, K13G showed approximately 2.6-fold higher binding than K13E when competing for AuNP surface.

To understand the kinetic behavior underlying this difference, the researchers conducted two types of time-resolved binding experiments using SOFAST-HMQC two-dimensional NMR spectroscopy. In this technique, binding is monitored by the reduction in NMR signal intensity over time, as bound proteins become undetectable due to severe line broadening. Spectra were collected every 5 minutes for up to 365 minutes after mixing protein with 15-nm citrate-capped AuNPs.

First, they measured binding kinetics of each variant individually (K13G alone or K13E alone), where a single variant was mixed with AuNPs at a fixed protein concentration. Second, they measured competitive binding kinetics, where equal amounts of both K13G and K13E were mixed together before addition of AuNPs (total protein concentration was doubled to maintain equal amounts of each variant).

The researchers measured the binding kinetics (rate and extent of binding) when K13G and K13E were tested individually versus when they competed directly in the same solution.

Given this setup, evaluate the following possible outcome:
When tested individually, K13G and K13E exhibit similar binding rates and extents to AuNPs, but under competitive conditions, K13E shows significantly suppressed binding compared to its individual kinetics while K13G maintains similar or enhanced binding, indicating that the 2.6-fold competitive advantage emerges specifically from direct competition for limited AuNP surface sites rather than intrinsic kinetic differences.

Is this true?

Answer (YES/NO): YES